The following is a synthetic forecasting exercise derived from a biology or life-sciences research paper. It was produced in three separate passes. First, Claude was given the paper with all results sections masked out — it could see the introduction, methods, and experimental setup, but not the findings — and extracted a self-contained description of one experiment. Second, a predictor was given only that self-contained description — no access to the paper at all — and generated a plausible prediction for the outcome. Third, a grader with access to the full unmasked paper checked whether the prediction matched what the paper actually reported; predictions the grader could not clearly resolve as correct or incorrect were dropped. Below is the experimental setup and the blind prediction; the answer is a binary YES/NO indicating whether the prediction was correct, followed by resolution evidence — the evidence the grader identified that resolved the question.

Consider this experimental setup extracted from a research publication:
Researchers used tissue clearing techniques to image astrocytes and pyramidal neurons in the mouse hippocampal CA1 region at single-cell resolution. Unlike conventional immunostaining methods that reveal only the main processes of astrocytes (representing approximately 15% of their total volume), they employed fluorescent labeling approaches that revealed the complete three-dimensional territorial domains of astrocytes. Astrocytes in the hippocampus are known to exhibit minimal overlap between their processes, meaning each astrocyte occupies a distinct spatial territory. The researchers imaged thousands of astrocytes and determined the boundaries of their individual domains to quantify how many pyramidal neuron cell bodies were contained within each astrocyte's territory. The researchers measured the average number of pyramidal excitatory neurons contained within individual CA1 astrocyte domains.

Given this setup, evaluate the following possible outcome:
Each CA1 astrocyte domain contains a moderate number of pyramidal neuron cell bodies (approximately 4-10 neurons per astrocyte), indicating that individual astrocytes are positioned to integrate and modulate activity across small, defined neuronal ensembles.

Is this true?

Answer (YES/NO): NO